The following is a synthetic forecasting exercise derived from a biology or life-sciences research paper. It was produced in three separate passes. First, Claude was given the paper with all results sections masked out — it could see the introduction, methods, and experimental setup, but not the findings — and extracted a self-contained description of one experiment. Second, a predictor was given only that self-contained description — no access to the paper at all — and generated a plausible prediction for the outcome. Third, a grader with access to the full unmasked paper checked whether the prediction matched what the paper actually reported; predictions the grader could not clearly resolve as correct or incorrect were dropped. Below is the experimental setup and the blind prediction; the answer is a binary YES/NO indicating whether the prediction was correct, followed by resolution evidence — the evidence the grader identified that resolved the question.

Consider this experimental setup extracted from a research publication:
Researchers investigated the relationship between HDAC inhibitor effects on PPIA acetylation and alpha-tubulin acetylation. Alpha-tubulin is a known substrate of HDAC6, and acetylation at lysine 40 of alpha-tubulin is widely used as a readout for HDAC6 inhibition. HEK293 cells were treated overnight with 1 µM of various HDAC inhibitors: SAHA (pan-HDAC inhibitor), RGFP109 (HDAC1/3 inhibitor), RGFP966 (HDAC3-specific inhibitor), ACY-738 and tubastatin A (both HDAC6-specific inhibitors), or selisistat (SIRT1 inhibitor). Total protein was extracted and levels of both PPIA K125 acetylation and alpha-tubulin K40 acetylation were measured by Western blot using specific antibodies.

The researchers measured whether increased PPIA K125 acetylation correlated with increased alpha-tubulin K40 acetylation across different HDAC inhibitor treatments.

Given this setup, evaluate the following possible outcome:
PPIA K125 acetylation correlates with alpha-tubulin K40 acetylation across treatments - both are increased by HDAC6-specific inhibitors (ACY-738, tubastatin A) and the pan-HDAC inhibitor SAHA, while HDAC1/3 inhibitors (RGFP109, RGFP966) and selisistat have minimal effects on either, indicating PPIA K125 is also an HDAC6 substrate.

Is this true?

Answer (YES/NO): NO